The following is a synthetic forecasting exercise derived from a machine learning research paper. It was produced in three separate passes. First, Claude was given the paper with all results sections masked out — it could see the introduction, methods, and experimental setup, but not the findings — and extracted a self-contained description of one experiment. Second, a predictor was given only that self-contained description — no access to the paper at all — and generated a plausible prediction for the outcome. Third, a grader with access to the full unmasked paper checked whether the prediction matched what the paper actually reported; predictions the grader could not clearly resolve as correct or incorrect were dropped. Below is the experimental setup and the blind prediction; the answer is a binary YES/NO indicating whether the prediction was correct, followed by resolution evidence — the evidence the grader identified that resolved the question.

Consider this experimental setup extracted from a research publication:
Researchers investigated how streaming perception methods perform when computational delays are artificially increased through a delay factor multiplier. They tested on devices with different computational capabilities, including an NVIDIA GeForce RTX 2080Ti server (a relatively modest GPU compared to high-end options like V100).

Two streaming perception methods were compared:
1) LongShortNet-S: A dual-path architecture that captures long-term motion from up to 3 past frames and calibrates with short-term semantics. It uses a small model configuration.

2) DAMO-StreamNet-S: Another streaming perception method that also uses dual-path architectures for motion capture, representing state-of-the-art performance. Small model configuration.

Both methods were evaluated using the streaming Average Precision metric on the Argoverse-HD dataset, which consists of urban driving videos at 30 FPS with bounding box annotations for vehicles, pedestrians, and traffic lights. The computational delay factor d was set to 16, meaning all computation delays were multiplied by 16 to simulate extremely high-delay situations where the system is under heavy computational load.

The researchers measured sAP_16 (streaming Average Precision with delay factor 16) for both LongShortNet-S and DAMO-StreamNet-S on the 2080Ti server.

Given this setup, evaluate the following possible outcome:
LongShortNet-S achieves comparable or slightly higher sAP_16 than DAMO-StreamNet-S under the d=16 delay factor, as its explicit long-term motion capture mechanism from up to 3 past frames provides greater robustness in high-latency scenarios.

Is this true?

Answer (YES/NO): YES